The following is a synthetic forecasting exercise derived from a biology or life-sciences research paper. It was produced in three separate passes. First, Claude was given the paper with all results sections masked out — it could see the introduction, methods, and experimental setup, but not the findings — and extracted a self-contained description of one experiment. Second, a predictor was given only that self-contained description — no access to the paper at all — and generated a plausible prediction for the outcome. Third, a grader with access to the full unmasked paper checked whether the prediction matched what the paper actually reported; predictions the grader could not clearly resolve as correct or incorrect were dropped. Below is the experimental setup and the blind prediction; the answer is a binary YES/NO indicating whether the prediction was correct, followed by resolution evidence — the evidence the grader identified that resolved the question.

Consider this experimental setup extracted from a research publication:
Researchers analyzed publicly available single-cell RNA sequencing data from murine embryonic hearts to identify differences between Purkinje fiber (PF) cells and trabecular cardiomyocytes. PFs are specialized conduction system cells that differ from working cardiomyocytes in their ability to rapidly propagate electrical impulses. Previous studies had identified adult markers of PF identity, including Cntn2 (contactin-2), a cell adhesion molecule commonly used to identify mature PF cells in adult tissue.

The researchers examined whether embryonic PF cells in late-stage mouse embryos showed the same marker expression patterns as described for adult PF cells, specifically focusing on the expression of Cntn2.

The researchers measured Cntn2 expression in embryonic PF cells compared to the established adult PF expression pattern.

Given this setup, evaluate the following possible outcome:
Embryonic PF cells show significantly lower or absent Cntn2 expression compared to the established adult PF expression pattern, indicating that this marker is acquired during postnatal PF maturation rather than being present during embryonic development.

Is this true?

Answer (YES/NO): YES